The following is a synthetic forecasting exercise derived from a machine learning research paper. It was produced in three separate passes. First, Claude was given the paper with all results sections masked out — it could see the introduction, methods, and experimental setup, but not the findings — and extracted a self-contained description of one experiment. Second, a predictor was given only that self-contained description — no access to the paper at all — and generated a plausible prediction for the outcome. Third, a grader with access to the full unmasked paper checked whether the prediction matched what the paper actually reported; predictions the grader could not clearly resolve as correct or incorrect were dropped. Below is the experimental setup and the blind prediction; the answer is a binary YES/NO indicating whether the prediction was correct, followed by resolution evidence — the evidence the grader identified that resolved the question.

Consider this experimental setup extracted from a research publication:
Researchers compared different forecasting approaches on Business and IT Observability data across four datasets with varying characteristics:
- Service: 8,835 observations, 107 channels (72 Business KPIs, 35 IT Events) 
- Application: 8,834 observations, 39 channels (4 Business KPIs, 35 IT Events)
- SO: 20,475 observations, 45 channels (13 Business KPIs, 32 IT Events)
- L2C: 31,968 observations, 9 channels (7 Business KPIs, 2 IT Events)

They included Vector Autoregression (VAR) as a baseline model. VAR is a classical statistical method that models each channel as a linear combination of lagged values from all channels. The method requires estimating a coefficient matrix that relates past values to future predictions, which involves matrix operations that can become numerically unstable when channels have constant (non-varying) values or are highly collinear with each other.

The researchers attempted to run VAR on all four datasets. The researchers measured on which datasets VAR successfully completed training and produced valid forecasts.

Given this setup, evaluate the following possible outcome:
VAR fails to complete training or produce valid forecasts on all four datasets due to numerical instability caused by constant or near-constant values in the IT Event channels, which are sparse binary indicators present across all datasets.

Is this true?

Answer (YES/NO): NO